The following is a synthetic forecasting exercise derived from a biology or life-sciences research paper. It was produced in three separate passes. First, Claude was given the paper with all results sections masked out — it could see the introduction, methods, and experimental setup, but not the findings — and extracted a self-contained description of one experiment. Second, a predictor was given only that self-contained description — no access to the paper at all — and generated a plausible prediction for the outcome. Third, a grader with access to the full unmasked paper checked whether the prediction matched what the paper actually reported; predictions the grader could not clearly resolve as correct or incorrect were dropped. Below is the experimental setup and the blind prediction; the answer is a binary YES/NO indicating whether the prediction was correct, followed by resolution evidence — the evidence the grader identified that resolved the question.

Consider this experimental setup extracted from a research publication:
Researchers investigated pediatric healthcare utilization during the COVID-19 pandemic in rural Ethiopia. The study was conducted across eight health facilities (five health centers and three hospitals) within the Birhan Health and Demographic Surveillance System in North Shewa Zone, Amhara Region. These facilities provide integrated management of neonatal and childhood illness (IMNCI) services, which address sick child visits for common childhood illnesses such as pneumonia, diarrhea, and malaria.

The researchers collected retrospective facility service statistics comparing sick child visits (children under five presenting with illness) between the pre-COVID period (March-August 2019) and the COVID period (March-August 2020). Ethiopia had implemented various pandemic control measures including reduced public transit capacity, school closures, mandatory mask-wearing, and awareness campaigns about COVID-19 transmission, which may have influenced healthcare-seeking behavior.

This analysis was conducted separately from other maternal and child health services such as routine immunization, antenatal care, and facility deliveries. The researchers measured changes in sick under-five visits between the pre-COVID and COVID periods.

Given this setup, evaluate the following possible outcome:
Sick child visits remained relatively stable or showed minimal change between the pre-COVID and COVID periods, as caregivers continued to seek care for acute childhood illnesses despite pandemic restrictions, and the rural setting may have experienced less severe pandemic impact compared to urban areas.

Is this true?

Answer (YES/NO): NO